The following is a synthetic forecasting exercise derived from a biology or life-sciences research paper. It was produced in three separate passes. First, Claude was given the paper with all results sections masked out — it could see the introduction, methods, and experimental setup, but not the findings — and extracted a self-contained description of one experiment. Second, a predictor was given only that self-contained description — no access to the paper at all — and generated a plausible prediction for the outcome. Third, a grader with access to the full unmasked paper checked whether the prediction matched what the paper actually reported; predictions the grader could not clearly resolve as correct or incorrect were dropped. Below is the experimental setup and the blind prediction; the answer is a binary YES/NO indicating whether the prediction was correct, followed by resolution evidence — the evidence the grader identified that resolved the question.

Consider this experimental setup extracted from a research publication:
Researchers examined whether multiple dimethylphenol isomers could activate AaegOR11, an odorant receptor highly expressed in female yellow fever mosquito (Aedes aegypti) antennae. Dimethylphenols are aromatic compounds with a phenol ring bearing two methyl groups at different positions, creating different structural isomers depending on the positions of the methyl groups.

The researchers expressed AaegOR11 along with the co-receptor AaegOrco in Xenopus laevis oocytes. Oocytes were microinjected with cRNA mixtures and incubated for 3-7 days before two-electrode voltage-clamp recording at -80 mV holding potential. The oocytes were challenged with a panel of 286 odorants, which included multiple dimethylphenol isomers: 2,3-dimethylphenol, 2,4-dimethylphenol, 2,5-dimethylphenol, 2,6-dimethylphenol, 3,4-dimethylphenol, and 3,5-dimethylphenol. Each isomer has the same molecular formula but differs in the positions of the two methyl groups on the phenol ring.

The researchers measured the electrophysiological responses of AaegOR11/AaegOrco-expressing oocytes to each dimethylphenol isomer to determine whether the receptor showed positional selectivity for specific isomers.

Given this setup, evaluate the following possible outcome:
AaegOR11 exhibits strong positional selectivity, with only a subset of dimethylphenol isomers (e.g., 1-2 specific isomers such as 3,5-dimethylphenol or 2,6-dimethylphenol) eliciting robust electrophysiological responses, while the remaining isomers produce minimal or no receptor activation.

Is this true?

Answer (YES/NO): NO